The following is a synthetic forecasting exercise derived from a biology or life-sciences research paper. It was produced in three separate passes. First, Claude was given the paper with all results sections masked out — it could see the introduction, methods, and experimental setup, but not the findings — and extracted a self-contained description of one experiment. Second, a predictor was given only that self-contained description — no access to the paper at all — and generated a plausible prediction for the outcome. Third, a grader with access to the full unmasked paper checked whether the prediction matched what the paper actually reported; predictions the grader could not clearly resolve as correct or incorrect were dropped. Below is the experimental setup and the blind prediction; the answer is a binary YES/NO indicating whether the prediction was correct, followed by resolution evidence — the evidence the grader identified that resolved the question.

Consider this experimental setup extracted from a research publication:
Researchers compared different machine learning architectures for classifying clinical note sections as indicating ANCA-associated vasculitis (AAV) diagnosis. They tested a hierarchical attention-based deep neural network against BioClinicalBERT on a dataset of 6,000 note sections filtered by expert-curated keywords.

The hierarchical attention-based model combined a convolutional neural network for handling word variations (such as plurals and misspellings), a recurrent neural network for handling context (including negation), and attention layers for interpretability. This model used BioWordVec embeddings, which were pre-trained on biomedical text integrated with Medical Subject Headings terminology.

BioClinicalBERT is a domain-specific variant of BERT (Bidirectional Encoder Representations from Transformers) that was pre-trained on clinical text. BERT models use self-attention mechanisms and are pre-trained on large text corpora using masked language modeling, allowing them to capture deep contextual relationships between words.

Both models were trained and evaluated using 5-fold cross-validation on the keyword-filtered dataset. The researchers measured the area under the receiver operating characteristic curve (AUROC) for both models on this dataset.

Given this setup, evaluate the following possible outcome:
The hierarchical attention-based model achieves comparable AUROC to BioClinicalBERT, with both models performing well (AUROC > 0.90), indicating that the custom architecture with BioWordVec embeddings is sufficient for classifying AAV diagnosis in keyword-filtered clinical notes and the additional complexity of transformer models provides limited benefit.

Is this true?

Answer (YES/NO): YES